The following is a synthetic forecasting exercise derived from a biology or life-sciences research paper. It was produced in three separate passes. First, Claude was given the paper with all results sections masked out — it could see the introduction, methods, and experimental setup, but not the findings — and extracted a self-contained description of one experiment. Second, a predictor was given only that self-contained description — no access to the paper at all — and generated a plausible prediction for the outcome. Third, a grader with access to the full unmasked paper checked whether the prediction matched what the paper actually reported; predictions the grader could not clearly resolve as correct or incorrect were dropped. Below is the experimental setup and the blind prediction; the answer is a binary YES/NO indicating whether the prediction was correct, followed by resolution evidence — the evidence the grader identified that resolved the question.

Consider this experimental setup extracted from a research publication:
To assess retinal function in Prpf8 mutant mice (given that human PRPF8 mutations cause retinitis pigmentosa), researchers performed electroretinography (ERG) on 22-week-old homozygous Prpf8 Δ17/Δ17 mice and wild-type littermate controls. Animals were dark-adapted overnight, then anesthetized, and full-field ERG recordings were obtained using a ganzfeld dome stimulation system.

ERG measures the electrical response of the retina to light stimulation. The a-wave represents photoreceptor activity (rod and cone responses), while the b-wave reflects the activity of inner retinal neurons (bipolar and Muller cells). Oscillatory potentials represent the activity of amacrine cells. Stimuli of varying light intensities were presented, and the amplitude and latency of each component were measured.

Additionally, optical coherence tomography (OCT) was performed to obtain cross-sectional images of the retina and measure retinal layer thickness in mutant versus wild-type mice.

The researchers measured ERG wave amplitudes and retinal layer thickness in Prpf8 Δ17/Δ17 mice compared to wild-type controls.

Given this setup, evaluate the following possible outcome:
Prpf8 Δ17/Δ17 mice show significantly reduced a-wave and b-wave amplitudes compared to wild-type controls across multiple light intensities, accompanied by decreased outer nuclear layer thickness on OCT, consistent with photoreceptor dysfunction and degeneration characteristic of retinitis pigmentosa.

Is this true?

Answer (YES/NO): NO